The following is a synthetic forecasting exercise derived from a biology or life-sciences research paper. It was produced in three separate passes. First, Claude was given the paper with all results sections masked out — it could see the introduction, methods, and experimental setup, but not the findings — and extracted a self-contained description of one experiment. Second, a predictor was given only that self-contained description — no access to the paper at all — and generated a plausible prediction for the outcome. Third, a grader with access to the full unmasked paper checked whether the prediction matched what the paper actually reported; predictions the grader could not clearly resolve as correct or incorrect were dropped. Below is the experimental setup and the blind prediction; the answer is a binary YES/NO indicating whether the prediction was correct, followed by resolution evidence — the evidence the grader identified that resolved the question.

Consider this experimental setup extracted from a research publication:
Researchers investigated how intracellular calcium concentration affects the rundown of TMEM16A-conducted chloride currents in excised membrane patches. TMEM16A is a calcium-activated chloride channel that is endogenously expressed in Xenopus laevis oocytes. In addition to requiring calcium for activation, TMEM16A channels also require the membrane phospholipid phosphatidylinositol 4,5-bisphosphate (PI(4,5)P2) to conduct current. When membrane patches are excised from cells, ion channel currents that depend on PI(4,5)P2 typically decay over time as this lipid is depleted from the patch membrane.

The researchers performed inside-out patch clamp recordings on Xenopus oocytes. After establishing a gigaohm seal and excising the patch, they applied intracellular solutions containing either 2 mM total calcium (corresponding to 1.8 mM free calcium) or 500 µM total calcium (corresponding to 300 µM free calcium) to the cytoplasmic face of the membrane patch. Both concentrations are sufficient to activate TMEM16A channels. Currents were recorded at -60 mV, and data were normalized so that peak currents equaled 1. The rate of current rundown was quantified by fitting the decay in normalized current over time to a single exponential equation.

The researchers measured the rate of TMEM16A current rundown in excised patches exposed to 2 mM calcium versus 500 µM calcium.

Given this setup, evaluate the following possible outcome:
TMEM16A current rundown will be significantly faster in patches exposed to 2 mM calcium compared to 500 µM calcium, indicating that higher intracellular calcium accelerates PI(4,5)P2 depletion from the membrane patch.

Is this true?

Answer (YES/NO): YES